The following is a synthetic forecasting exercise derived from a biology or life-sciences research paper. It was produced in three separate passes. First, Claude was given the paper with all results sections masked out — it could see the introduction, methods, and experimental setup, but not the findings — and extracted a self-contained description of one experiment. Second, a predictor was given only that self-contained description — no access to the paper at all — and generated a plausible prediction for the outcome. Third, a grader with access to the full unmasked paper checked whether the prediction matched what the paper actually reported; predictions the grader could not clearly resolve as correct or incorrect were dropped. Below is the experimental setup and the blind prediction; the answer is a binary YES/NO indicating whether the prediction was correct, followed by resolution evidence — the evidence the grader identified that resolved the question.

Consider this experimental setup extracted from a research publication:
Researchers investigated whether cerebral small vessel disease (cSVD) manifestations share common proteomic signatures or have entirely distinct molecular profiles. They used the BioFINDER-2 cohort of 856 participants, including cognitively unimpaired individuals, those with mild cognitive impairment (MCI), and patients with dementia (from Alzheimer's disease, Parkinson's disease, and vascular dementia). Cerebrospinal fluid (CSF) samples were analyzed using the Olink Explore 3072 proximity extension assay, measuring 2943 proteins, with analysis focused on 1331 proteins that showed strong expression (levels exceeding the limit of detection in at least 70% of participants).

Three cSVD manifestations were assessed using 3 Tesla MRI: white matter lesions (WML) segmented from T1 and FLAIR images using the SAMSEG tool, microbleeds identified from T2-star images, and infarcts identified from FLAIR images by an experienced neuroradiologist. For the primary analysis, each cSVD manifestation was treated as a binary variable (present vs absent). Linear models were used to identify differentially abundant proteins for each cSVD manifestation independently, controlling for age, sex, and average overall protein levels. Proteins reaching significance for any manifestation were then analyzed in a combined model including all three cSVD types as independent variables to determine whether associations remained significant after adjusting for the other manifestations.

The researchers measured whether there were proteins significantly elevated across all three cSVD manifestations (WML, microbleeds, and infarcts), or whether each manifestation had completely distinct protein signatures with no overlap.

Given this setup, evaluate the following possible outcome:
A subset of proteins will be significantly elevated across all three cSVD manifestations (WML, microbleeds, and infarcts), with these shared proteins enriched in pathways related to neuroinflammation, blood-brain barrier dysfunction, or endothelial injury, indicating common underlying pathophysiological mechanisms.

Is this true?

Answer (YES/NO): NO